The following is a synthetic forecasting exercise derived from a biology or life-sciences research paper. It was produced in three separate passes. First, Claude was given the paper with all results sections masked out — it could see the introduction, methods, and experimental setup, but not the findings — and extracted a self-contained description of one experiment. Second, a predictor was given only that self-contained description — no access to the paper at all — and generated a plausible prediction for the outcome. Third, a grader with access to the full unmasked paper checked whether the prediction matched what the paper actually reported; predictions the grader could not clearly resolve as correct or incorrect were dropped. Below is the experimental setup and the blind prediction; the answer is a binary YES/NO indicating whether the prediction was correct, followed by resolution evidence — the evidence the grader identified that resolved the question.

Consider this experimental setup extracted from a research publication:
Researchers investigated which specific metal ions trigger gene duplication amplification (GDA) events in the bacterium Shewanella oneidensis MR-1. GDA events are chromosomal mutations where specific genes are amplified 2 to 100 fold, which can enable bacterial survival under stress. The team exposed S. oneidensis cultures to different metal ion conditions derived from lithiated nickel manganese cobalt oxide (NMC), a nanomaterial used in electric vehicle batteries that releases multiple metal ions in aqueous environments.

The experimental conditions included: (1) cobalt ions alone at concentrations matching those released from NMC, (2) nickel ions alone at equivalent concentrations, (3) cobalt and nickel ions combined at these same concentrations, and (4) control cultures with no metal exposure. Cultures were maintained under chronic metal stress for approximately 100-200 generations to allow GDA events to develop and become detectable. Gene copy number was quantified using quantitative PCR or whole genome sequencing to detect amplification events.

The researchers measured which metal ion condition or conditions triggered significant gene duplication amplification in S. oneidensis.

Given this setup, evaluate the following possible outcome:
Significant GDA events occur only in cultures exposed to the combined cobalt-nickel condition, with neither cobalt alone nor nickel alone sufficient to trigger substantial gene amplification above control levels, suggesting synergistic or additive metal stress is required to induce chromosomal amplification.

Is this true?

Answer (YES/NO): YES